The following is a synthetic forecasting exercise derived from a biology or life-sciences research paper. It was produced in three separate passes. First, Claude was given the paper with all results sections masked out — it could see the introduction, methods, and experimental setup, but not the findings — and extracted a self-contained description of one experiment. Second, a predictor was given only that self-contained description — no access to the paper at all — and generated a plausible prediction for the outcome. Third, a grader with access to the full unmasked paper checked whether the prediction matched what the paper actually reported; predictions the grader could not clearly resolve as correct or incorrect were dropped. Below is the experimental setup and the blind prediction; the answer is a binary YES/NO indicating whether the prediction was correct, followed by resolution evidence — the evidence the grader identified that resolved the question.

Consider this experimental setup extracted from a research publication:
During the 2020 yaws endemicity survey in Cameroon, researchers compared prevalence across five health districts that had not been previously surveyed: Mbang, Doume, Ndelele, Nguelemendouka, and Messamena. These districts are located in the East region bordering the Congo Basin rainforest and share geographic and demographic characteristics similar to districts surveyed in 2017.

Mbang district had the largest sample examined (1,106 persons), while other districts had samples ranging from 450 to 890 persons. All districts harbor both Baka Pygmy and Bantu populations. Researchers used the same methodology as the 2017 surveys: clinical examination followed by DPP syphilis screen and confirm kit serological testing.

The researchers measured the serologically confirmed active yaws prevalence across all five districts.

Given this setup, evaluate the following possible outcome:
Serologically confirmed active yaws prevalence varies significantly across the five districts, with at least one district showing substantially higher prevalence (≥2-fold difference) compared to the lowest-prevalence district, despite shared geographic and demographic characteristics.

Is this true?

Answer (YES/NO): YES